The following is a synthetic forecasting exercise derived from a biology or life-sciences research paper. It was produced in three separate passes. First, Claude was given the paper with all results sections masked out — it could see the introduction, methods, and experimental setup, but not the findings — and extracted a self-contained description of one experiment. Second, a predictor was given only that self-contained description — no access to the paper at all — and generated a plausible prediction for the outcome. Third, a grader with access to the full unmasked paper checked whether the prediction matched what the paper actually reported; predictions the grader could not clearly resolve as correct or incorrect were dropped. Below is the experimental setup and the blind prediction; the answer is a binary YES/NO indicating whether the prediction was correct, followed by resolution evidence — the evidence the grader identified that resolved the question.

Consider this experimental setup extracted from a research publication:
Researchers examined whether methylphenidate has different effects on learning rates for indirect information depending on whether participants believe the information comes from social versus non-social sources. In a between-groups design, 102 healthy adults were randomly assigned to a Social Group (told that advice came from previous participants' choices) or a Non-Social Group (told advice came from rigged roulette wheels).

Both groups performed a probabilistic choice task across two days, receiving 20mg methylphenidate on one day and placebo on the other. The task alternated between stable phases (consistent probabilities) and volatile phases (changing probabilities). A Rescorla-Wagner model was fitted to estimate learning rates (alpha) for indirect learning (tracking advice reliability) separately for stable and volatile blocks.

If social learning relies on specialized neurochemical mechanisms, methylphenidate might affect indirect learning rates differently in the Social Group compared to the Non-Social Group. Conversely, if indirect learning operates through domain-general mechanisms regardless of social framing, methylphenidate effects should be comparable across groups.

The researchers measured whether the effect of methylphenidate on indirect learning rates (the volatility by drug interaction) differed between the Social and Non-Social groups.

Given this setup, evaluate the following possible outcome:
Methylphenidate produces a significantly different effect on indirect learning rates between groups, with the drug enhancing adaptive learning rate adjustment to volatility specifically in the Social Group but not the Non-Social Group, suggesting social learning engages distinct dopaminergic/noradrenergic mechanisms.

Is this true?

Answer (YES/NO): NO